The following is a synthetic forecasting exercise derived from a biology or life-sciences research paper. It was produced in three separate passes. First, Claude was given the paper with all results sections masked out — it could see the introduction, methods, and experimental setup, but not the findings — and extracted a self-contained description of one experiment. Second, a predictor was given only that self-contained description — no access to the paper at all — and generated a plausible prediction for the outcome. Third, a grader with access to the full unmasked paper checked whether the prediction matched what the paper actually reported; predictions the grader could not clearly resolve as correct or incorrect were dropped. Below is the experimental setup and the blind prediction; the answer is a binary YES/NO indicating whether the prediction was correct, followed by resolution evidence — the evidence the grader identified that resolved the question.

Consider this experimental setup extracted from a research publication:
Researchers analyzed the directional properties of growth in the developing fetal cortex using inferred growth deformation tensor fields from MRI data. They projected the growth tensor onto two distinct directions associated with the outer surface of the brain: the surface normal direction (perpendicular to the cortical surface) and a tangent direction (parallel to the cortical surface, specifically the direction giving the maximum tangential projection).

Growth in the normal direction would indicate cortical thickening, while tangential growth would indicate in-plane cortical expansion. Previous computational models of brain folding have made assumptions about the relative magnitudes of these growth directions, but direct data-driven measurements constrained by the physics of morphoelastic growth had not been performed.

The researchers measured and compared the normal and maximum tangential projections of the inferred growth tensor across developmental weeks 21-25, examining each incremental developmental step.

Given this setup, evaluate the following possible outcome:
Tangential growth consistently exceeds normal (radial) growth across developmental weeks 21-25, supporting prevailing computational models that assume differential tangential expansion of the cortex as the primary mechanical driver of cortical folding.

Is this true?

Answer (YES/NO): YES